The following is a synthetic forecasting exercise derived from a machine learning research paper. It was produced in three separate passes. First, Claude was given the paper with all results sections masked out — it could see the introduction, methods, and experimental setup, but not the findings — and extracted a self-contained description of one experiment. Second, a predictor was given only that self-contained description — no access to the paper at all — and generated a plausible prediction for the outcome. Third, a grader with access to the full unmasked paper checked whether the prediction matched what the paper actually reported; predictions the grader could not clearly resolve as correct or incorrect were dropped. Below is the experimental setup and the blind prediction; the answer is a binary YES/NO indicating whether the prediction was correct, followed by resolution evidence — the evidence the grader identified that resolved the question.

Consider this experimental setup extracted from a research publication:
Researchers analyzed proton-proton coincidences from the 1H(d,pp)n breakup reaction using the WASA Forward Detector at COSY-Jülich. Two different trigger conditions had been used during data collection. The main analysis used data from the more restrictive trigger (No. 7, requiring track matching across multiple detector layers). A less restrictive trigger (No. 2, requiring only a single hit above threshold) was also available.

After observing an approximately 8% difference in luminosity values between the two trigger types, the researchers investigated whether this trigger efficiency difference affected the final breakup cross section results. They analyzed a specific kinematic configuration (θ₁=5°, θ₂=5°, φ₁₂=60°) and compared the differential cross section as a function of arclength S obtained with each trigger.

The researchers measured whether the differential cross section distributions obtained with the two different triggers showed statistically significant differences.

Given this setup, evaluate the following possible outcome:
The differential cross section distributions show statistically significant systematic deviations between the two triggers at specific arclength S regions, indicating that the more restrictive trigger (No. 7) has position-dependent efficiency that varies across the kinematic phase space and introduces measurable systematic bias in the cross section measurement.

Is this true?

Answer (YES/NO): NO